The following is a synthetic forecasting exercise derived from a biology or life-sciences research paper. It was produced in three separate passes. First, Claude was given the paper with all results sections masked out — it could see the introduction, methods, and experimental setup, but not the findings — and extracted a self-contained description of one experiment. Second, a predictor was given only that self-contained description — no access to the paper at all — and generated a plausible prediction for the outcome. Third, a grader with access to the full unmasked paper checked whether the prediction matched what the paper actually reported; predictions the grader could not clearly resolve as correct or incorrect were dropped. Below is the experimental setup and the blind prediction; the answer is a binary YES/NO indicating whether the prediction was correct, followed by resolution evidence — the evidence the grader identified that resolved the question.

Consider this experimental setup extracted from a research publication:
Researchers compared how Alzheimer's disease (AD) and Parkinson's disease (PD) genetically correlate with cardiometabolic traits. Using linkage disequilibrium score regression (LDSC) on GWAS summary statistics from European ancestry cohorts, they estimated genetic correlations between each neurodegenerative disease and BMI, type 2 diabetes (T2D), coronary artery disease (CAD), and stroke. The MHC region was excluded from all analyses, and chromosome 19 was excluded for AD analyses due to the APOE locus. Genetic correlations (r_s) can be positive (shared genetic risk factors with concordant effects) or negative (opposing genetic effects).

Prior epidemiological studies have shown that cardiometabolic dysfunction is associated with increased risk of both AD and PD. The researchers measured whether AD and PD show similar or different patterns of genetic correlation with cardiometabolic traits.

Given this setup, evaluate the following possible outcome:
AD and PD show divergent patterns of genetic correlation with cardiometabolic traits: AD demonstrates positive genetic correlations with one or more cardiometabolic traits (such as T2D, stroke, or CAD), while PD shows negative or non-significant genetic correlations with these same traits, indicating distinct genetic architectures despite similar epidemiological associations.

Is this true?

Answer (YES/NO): YES